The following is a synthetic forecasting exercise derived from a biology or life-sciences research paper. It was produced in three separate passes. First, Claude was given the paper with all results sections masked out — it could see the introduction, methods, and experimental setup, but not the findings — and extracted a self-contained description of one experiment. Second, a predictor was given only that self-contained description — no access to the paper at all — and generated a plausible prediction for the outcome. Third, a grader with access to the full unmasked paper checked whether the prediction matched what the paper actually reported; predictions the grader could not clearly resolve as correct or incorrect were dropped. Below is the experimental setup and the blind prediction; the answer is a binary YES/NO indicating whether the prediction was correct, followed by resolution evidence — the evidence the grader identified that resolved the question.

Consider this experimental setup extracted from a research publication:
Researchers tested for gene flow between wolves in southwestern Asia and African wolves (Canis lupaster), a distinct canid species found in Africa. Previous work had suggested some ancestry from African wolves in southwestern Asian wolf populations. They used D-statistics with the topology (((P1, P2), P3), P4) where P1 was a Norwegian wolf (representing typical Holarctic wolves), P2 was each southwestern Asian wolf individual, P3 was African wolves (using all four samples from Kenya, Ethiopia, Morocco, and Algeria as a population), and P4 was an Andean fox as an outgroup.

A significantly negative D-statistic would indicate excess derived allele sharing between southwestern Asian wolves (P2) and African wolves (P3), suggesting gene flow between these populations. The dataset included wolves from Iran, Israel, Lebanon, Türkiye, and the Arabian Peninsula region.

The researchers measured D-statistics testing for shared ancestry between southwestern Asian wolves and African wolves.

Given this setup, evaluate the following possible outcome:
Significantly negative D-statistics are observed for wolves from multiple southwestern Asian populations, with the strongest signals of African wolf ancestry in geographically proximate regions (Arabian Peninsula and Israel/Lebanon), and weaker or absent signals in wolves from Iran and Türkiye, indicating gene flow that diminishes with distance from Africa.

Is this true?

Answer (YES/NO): NO